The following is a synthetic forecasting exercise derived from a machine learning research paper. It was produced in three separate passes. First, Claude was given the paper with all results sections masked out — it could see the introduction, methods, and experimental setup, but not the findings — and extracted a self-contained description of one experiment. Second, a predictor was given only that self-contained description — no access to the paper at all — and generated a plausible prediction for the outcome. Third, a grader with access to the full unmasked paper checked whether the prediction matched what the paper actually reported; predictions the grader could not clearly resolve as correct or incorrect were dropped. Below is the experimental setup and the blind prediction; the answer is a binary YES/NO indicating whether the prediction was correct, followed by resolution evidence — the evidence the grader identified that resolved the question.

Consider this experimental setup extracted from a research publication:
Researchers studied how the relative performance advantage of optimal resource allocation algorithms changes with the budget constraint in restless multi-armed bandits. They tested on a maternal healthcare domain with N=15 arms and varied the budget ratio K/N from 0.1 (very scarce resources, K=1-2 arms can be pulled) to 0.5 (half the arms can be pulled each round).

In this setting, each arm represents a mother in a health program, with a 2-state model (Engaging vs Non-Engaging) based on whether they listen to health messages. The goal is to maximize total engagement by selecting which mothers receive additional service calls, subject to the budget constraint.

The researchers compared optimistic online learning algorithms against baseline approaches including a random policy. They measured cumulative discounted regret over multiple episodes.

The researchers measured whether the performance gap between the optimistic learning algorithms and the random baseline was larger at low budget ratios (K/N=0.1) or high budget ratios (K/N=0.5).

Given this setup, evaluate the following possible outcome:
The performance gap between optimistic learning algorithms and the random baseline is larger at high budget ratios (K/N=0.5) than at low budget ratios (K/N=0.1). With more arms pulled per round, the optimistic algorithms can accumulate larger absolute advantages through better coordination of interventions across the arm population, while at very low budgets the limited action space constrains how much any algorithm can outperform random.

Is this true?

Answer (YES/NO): NO